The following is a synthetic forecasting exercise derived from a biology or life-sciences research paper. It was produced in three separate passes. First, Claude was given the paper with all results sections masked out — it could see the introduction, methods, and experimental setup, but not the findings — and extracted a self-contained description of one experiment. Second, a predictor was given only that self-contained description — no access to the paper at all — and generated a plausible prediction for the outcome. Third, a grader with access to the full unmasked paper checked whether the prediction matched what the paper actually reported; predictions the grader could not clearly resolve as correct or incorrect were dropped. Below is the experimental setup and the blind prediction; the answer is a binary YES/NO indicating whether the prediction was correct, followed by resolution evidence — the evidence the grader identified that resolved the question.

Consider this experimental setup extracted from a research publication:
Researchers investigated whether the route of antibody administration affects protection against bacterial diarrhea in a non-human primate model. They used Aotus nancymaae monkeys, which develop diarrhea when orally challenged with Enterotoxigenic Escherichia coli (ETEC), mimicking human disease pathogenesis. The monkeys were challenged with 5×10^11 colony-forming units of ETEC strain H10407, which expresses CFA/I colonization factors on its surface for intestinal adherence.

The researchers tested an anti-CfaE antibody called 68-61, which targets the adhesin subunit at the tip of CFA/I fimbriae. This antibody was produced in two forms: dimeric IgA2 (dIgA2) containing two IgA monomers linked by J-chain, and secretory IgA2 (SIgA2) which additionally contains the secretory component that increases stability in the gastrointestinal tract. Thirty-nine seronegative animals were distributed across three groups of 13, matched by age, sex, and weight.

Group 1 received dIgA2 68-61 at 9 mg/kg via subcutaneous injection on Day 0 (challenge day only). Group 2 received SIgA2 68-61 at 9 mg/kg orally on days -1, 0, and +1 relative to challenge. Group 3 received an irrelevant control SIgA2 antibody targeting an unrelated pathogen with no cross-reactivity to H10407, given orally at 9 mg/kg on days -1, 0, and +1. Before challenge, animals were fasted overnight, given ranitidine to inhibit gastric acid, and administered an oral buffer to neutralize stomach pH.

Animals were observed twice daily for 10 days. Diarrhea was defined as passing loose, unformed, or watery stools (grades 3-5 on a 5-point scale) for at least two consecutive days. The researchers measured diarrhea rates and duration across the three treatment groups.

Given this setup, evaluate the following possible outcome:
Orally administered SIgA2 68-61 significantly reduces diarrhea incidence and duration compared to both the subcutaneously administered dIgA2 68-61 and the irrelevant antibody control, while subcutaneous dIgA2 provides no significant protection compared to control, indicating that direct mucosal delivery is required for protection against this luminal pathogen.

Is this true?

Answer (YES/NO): NO